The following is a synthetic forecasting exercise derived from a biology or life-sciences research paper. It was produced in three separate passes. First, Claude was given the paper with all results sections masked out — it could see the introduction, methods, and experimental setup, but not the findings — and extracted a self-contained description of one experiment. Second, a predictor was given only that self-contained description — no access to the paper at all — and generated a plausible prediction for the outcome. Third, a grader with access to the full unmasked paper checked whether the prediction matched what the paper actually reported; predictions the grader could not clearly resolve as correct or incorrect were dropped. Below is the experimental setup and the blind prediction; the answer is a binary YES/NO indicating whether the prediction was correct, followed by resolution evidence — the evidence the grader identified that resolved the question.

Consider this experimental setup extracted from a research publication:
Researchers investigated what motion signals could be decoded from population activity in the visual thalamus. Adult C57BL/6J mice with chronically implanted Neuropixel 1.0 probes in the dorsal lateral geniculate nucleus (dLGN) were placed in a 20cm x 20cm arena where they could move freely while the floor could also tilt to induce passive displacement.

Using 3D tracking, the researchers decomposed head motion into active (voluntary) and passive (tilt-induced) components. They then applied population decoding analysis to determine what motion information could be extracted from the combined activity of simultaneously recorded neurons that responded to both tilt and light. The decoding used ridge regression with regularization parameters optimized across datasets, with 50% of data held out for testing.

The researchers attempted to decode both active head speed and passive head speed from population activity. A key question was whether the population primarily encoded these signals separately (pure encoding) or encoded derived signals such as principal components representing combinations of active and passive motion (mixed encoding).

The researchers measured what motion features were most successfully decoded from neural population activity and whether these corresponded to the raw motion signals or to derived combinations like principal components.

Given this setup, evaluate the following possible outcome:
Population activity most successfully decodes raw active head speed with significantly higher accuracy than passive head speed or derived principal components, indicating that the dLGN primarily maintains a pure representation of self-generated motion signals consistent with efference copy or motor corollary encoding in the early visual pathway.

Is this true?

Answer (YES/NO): NO